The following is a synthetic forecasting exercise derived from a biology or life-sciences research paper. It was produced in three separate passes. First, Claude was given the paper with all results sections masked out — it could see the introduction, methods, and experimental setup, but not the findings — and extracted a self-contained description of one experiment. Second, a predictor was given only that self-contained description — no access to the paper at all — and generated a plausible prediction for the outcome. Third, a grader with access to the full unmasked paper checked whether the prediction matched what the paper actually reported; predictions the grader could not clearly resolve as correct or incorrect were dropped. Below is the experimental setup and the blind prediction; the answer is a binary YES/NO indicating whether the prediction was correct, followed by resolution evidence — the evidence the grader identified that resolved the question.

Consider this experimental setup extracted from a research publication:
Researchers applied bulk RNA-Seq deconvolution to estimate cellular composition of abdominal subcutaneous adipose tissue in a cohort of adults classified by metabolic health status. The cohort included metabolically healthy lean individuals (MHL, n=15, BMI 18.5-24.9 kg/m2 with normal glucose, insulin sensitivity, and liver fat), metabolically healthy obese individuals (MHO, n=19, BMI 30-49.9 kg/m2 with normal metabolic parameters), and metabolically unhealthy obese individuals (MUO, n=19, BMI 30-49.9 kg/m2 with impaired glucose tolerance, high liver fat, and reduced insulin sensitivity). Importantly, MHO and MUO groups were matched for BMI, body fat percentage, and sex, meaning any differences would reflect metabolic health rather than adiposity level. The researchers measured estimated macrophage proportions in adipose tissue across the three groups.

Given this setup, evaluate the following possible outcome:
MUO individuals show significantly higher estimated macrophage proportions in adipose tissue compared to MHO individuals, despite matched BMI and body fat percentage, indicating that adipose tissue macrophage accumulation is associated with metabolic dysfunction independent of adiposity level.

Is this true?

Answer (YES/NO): YES